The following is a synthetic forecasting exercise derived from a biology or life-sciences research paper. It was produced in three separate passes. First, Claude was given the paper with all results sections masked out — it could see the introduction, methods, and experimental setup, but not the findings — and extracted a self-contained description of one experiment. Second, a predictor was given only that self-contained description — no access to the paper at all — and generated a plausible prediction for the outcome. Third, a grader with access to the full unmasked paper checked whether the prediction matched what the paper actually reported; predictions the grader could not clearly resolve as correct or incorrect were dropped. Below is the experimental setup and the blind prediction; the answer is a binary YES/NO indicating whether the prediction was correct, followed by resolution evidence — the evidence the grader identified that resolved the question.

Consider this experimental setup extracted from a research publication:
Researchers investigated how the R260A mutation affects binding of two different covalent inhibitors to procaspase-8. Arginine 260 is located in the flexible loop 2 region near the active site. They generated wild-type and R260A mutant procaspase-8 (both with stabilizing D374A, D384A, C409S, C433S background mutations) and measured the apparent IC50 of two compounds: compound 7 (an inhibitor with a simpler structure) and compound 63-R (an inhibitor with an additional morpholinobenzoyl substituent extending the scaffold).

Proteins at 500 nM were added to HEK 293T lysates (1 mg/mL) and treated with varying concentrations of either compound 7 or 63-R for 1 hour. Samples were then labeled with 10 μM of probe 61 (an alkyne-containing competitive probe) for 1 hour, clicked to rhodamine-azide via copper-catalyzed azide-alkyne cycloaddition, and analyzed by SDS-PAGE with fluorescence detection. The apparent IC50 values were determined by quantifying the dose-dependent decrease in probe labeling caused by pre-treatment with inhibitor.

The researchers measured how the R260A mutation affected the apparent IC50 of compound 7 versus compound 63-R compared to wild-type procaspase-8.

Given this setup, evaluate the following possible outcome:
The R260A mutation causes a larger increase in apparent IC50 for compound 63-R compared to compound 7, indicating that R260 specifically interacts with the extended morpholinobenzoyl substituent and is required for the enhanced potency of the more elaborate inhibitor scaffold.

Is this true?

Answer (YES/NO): NO